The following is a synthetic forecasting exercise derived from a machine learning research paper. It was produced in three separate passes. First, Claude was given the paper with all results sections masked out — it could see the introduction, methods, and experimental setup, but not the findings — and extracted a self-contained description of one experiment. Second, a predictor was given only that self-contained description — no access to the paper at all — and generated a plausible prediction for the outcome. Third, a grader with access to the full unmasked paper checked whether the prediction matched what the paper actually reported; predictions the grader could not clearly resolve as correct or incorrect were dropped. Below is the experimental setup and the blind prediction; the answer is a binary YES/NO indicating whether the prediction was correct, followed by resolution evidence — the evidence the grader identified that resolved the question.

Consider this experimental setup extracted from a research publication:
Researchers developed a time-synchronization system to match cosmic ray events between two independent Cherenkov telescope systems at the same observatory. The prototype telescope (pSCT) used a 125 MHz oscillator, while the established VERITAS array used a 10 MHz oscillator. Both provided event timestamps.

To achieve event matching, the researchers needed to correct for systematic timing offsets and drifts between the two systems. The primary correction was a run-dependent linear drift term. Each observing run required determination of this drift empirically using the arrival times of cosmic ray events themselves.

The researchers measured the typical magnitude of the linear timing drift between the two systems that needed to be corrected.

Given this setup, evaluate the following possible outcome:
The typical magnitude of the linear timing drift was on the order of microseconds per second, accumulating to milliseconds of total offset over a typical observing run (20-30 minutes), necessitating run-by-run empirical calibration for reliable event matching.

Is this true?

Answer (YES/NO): YES